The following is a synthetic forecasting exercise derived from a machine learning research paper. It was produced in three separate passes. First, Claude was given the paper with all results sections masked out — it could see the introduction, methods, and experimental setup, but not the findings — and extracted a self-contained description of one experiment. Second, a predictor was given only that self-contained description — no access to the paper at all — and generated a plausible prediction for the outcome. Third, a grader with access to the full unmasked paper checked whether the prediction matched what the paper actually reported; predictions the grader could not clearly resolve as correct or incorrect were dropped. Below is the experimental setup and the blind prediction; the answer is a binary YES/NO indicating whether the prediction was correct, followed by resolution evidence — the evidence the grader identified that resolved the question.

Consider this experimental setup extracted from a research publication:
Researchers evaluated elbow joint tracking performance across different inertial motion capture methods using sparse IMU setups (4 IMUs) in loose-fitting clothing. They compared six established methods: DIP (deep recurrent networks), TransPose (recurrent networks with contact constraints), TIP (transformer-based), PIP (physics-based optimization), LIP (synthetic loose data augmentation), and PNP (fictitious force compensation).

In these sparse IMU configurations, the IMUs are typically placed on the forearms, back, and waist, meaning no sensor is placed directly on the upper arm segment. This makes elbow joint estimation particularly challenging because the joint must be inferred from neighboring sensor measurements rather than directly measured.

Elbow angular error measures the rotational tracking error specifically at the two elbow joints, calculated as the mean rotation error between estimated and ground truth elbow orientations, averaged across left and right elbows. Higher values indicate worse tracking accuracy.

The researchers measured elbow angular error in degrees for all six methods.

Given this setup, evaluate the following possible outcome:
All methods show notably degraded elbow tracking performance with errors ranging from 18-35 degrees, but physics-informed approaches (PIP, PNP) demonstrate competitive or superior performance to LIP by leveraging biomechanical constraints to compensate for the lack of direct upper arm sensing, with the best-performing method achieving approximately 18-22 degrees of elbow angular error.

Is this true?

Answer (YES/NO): NO